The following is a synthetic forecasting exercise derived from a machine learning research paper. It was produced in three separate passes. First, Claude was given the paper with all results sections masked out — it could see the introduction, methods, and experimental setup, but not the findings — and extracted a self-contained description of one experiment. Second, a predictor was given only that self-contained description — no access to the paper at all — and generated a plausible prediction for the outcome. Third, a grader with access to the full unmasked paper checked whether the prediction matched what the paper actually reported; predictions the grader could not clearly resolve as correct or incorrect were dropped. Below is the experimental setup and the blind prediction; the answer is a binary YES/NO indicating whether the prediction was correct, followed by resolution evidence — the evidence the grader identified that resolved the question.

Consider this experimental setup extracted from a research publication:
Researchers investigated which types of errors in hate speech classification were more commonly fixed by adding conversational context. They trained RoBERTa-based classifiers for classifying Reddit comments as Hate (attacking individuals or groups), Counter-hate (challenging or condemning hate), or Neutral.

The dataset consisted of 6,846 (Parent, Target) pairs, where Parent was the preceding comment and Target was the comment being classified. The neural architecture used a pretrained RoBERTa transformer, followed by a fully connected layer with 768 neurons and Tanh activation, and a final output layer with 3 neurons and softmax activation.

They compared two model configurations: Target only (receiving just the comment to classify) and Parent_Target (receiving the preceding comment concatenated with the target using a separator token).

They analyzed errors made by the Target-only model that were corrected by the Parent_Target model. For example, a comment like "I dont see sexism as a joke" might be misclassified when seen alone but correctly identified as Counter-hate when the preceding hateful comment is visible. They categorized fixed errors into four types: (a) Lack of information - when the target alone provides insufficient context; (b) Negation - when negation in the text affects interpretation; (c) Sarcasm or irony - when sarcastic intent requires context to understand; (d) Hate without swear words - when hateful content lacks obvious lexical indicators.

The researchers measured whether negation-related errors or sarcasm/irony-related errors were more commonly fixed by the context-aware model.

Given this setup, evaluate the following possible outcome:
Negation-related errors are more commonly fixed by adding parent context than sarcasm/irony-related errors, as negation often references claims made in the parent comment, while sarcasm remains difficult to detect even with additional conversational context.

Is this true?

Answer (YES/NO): YES